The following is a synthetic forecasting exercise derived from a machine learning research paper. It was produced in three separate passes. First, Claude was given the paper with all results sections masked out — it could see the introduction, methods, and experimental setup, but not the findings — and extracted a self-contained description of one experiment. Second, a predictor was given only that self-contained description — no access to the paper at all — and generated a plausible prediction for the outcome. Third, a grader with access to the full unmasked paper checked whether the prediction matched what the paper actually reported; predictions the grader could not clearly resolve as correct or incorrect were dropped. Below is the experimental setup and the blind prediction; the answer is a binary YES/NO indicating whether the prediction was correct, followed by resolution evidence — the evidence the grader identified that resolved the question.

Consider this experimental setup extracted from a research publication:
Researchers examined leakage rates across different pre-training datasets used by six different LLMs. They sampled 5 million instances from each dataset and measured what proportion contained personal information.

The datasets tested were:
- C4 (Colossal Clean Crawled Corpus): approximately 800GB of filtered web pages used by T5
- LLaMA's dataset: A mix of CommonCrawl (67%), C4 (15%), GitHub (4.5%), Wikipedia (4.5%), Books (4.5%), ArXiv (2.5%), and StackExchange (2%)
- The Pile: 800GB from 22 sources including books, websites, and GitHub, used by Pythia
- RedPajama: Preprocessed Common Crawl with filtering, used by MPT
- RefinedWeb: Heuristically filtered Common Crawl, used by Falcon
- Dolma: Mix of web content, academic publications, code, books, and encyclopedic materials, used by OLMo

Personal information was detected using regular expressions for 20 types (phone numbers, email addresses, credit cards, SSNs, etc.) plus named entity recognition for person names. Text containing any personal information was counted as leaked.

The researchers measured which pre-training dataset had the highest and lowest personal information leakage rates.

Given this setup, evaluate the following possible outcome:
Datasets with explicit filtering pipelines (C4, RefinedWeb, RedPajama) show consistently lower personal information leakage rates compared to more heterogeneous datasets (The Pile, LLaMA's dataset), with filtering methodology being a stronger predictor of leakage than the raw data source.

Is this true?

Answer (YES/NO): NO